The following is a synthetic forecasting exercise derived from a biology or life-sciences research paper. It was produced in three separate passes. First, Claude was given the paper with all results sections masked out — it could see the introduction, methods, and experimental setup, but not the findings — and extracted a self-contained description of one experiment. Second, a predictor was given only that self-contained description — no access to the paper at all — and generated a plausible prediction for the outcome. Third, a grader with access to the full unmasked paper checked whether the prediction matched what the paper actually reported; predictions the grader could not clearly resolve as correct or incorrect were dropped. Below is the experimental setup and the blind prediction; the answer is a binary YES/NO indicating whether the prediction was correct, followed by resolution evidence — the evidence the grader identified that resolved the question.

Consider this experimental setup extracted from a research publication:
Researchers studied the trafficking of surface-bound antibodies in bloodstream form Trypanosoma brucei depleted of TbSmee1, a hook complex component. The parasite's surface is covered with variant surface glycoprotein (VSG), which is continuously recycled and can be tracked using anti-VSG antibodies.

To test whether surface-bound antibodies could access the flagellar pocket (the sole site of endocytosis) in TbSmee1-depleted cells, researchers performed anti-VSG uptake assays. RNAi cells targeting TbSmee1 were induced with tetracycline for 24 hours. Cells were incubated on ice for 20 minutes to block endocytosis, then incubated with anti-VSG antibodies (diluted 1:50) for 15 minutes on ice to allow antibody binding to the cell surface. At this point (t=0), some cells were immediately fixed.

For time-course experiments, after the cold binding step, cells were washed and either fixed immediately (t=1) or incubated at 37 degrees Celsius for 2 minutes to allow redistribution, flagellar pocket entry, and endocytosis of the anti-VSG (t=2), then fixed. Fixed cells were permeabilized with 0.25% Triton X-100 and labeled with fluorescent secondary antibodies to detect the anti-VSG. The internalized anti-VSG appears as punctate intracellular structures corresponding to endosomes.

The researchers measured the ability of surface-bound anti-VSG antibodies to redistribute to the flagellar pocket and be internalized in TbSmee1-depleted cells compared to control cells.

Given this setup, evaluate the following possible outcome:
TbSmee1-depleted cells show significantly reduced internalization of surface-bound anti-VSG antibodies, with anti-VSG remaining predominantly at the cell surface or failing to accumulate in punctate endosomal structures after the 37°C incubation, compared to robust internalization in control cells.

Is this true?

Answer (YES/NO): YES